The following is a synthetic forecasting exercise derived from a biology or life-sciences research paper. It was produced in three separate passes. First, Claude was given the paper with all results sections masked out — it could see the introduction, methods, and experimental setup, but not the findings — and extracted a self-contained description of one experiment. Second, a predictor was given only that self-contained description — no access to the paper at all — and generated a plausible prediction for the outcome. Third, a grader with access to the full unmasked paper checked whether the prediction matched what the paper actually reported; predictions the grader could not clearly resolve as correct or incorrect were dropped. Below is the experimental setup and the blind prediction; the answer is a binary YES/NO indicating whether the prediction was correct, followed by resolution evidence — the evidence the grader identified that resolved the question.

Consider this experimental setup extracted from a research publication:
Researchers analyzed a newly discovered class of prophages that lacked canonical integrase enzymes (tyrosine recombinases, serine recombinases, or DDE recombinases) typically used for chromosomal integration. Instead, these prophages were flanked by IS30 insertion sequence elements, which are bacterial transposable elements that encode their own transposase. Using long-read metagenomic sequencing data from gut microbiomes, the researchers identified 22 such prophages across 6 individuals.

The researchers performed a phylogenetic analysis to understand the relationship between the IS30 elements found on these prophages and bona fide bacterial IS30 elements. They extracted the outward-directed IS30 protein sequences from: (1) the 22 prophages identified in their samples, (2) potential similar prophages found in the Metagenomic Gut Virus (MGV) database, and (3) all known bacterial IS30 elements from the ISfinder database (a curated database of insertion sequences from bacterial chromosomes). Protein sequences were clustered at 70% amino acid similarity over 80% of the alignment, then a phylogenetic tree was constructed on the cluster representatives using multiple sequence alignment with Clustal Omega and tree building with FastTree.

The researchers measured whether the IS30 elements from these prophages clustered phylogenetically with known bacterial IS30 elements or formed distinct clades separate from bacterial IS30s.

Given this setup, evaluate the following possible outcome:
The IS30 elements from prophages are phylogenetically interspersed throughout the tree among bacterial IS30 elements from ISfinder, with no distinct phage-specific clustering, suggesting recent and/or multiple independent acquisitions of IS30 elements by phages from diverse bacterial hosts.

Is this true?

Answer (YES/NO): NO